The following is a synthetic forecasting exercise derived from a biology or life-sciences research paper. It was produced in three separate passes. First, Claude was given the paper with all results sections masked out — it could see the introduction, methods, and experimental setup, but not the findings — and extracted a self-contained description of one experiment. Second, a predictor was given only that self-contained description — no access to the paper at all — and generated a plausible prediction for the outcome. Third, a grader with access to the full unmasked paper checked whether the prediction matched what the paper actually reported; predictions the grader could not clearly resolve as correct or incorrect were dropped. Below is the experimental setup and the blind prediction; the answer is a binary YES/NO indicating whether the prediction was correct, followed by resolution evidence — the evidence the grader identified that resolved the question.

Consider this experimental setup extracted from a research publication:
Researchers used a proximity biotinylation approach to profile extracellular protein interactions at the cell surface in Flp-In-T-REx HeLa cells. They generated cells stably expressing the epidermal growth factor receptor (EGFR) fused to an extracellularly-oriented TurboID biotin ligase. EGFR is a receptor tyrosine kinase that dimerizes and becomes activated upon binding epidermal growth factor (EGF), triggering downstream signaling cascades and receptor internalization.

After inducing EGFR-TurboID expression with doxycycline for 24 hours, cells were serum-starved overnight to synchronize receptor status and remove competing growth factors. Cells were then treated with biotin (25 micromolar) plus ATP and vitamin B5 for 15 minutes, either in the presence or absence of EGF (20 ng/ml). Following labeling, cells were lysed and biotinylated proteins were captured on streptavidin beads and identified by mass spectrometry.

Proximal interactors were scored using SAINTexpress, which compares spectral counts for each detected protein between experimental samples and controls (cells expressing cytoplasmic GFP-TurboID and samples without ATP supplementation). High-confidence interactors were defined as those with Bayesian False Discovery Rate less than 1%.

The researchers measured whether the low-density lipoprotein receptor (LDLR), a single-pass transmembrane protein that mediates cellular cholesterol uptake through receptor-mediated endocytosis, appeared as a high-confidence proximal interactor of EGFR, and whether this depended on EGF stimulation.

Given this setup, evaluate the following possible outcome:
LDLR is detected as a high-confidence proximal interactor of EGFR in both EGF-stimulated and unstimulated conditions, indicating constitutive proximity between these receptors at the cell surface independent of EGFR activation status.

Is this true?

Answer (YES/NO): NO